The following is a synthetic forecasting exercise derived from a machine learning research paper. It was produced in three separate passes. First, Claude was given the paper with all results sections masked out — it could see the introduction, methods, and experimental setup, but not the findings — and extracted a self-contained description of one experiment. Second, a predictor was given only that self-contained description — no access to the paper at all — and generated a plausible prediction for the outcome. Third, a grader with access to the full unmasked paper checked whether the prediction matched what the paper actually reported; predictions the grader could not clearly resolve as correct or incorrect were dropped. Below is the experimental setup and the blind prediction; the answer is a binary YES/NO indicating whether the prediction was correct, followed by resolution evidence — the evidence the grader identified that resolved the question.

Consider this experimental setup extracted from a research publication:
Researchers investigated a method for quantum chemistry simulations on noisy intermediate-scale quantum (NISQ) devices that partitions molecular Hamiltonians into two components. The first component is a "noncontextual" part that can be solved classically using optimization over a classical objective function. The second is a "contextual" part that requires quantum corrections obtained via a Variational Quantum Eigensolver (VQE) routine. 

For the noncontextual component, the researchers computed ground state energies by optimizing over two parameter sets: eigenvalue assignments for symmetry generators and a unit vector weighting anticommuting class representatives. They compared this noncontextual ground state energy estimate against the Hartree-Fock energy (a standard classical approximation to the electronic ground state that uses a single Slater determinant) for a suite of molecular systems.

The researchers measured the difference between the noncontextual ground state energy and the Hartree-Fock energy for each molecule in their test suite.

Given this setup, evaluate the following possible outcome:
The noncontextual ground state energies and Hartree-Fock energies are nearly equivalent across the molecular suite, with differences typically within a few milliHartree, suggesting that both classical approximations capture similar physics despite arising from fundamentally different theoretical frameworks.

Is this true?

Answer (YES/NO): NO